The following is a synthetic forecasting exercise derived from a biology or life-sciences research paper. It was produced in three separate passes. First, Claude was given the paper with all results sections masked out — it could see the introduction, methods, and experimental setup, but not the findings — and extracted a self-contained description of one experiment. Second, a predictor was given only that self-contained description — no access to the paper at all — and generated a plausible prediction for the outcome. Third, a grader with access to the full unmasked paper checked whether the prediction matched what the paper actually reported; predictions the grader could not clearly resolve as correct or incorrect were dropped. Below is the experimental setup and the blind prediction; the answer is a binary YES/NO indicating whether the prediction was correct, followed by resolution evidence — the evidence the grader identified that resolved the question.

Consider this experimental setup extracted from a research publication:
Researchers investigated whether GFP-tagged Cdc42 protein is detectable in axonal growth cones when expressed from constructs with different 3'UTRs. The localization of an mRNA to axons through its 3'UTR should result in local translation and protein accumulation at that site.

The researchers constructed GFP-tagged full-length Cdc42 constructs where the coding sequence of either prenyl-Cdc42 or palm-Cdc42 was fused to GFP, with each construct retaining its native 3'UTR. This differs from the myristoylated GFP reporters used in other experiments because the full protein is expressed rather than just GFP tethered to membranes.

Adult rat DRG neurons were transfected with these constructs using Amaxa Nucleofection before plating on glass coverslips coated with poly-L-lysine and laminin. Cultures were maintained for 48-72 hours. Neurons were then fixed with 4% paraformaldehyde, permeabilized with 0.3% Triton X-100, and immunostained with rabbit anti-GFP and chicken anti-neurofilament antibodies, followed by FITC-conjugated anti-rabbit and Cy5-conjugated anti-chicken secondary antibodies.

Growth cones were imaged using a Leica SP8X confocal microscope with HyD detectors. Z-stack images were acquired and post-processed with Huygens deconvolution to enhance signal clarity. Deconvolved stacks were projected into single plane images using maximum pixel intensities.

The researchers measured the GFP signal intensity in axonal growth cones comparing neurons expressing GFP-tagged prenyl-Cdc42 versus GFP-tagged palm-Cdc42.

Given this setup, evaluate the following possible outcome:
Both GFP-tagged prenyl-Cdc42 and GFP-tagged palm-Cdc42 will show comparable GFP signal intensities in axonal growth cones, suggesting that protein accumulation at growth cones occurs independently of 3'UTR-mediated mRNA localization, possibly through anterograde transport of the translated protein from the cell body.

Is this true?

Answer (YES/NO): NO